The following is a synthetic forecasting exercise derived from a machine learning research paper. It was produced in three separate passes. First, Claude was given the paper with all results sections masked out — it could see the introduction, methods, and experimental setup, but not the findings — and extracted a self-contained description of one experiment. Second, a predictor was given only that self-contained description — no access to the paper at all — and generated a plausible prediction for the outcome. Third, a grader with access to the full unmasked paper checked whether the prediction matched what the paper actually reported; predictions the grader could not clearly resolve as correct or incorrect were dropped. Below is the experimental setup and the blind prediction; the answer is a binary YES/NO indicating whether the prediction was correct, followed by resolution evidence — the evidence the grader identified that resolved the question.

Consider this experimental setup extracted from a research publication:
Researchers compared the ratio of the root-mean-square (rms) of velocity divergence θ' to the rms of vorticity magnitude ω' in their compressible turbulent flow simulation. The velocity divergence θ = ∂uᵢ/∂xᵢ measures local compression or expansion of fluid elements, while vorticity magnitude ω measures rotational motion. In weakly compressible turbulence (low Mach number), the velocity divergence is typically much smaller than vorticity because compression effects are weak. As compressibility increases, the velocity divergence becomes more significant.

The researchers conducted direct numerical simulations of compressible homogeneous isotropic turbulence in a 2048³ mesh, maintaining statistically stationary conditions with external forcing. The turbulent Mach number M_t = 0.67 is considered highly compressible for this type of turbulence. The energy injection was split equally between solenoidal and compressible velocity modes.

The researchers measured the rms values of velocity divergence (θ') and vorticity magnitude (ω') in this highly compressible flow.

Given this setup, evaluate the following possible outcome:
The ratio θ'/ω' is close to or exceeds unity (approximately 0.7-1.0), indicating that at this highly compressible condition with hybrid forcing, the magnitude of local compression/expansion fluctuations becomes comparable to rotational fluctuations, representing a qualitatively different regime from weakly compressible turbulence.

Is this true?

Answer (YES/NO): YES